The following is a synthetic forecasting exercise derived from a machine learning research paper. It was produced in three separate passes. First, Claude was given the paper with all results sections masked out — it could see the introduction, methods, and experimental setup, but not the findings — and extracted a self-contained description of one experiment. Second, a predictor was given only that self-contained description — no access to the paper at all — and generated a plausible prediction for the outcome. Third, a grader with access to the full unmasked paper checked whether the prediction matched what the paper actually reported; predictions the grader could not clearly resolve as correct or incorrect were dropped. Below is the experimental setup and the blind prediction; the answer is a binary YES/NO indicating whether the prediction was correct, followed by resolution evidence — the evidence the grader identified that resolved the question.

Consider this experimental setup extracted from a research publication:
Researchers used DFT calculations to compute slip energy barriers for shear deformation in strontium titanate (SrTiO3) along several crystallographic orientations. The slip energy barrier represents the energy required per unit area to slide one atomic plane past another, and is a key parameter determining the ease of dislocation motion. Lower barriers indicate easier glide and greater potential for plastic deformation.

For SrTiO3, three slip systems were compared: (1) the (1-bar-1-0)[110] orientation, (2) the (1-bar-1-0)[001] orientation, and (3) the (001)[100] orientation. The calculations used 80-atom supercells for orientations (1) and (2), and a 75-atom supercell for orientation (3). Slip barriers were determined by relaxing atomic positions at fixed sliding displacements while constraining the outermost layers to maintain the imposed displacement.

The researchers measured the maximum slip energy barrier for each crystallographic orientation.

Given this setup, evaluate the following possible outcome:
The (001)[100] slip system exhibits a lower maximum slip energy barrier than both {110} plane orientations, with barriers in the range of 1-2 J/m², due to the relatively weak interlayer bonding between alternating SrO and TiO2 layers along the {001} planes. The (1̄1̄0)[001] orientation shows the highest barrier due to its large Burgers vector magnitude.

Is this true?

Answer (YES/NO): NO